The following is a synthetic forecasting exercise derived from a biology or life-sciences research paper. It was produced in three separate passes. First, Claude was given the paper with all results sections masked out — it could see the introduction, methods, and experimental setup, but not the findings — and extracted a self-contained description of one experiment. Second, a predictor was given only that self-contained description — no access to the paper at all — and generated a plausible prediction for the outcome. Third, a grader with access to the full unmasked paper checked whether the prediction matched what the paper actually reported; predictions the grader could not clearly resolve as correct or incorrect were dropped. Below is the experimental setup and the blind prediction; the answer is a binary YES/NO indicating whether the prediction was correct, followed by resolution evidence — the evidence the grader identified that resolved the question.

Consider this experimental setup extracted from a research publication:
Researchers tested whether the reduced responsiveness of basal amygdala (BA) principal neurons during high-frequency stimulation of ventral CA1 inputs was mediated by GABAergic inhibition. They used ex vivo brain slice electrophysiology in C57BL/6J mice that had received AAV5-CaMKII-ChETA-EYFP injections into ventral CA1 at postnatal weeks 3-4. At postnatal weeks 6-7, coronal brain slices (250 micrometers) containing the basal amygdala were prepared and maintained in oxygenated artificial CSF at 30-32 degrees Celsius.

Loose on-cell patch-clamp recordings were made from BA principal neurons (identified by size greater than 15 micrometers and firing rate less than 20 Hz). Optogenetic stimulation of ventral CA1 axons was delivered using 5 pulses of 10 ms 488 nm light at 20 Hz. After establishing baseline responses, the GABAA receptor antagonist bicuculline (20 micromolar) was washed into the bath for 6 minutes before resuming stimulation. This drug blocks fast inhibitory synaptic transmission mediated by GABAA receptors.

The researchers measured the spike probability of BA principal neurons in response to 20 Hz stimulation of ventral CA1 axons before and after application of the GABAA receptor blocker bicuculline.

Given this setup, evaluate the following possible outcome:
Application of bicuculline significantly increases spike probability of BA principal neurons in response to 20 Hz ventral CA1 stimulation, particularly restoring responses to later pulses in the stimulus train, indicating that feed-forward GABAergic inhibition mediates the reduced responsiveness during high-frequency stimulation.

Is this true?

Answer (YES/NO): NO